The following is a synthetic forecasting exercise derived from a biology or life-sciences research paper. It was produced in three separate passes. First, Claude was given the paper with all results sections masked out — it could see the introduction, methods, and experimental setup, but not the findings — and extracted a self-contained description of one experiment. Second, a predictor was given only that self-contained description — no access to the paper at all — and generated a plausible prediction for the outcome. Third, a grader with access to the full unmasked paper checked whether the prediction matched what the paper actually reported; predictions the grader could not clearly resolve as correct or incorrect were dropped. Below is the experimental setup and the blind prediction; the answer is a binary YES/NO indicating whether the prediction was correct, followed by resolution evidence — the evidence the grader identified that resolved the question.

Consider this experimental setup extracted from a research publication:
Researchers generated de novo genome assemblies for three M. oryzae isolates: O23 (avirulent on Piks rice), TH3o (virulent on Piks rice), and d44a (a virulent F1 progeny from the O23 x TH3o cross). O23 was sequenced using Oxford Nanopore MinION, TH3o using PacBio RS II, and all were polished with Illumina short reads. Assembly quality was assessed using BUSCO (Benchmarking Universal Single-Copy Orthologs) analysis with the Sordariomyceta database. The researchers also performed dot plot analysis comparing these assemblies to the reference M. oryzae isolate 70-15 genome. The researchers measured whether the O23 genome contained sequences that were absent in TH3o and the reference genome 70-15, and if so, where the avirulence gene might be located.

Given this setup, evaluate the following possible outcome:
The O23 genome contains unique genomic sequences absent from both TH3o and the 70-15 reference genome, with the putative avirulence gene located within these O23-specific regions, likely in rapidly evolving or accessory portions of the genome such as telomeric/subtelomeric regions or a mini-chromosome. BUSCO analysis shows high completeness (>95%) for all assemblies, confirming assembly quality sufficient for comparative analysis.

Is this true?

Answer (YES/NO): YES